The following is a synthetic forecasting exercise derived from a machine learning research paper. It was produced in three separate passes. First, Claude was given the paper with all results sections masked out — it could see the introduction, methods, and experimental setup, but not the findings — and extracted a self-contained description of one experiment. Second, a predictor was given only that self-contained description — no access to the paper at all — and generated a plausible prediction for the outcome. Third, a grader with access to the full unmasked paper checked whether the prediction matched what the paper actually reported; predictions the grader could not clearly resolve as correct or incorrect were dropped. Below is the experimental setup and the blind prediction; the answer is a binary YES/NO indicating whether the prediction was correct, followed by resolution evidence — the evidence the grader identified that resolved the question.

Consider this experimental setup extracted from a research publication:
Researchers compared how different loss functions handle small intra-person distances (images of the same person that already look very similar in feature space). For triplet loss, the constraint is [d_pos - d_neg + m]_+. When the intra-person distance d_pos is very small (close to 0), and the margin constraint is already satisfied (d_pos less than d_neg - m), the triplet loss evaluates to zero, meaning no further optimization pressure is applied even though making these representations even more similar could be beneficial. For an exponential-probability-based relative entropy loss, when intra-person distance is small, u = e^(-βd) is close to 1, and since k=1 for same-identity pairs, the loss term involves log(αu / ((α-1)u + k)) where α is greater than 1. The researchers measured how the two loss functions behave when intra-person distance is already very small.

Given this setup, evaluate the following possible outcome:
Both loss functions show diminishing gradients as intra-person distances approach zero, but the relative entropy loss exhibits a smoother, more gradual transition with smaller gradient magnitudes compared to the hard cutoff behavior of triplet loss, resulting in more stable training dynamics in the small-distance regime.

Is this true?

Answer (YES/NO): NO